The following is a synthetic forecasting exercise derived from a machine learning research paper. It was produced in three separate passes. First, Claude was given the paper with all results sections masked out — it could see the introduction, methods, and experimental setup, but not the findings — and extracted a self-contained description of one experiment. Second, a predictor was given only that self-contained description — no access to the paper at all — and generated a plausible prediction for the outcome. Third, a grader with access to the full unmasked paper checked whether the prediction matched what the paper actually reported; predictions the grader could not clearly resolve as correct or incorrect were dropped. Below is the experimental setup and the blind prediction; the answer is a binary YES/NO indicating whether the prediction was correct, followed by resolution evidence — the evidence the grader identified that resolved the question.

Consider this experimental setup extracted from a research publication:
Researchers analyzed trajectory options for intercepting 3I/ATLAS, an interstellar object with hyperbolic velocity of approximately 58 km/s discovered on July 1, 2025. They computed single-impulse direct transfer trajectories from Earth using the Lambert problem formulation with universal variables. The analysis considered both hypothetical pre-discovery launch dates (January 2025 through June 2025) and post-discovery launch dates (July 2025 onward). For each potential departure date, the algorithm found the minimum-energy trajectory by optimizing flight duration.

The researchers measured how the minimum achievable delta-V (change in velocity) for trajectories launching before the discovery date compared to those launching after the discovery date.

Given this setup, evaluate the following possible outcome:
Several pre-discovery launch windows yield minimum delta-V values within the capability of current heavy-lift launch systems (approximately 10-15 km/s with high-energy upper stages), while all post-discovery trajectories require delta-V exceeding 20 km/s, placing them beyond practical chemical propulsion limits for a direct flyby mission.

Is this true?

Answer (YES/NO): NO